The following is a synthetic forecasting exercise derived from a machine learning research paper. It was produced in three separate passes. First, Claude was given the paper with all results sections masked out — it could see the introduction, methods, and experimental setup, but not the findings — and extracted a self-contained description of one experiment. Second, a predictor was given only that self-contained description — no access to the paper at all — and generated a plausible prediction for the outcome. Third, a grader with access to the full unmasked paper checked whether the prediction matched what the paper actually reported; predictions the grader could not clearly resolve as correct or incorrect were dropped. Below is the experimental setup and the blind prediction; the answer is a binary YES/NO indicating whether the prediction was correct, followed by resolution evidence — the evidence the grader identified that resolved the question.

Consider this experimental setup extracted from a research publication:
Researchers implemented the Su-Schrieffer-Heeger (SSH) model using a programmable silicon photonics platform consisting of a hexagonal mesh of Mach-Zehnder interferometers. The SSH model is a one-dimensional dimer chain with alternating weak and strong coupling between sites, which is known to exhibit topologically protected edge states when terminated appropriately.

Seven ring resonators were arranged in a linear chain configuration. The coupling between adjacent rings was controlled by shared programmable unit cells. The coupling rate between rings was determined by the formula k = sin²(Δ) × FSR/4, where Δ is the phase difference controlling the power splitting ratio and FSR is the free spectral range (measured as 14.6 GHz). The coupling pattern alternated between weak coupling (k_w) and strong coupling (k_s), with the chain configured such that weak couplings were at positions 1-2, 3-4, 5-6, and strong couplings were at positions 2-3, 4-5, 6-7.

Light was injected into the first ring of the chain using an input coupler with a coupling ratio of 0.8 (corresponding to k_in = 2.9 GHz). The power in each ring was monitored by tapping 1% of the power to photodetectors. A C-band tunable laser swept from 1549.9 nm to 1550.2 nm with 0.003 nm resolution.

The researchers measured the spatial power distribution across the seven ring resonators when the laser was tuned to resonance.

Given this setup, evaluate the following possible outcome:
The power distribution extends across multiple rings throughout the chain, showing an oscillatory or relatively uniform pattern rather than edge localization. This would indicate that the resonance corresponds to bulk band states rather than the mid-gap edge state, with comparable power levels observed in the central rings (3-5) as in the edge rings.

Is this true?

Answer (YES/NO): NO